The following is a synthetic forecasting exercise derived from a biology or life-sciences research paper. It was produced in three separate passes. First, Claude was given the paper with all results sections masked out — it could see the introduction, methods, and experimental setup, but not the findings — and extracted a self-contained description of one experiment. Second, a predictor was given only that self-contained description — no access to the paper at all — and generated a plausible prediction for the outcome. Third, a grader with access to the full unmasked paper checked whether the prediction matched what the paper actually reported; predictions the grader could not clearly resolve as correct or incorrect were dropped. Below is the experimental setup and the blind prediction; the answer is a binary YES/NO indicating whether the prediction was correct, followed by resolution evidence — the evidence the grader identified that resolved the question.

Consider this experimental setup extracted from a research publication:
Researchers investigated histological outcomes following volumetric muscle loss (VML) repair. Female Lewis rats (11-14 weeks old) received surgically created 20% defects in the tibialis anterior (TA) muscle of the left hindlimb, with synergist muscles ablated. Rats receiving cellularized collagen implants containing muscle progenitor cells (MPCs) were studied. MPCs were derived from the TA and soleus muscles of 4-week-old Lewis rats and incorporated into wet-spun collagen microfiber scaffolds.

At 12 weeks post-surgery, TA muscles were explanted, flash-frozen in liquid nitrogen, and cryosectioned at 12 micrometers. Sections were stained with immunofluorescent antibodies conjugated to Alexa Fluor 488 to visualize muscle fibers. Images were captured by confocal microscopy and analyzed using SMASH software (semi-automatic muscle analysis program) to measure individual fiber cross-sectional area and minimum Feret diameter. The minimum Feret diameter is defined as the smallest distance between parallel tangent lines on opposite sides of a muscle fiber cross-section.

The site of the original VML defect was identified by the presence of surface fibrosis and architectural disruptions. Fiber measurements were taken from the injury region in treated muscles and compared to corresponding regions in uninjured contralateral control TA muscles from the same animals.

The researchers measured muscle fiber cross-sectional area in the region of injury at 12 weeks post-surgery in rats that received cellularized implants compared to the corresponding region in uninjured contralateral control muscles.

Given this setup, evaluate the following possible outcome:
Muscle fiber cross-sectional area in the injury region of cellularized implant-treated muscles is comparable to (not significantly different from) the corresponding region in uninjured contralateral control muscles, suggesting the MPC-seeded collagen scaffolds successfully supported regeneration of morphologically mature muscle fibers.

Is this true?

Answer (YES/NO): YES